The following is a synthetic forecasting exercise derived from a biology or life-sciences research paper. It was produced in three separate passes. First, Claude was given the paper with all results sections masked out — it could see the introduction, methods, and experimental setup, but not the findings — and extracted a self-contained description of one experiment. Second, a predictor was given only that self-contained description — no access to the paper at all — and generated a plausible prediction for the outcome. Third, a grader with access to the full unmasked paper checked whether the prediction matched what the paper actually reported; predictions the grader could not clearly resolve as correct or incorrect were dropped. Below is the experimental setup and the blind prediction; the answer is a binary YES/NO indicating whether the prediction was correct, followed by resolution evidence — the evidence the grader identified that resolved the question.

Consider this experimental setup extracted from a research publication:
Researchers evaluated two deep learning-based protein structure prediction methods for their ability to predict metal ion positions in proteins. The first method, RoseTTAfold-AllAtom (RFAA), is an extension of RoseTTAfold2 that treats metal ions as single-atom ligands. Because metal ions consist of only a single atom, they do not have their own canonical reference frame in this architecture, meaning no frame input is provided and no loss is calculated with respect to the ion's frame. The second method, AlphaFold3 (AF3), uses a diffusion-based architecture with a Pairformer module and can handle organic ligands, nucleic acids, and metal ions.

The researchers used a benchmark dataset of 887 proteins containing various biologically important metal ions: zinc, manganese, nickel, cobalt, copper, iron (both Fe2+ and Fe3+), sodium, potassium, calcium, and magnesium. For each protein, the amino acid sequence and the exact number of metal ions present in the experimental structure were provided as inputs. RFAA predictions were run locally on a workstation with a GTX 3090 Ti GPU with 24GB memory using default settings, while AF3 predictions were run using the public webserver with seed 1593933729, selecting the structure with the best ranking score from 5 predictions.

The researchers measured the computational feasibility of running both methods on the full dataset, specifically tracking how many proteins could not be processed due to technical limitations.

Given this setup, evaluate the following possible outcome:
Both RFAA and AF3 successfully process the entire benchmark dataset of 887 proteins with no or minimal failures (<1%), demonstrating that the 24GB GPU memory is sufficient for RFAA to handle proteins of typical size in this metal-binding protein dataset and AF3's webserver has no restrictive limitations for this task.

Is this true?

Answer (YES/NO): NO